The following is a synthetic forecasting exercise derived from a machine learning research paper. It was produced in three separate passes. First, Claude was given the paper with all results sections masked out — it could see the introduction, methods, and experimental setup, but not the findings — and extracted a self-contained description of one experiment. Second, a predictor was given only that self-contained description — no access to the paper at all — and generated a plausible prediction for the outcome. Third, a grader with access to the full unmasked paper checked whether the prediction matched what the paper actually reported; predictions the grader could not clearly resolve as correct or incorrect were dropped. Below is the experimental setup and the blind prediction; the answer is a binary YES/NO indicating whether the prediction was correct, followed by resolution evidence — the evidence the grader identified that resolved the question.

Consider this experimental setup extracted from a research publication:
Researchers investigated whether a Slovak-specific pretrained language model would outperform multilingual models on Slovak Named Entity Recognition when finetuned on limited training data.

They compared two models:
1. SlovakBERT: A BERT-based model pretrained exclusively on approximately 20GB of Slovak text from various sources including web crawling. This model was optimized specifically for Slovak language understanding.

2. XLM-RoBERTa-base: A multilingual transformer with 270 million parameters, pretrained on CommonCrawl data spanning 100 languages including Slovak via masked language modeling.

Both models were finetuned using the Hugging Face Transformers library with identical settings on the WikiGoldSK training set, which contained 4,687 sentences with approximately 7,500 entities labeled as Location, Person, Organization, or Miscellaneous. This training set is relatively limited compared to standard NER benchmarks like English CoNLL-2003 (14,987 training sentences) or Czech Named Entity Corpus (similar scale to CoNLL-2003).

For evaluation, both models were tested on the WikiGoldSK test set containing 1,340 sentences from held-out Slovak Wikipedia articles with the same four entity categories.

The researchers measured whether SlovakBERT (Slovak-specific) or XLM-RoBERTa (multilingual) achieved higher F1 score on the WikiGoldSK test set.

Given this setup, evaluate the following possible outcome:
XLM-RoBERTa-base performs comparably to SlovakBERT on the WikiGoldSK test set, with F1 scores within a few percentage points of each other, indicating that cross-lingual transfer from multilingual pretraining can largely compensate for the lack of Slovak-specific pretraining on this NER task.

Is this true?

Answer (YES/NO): YES